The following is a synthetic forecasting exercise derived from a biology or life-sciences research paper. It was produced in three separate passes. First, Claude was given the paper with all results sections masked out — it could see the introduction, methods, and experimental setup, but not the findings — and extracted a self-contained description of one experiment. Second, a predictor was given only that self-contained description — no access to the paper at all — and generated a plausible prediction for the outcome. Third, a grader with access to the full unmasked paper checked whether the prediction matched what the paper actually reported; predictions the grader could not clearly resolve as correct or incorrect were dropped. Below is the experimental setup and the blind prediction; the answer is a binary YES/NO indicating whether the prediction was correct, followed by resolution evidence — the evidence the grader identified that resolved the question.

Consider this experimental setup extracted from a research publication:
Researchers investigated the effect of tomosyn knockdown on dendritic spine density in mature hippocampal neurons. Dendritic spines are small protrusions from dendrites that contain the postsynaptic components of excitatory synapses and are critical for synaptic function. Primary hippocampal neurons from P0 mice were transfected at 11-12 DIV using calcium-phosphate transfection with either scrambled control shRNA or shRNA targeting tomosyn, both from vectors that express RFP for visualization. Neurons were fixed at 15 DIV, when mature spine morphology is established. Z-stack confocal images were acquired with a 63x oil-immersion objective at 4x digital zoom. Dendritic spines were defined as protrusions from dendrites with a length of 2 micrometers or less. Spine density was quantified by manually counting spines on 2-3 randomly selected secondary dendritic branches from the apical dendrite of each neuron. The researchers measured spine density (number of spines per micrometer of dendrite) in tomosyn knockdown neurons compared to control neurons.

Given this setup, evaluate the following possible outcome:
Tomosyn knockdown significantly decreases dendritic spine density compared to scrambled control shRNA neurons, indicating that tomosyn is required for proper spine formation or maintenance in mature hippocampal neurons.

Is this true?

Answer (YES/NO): YES